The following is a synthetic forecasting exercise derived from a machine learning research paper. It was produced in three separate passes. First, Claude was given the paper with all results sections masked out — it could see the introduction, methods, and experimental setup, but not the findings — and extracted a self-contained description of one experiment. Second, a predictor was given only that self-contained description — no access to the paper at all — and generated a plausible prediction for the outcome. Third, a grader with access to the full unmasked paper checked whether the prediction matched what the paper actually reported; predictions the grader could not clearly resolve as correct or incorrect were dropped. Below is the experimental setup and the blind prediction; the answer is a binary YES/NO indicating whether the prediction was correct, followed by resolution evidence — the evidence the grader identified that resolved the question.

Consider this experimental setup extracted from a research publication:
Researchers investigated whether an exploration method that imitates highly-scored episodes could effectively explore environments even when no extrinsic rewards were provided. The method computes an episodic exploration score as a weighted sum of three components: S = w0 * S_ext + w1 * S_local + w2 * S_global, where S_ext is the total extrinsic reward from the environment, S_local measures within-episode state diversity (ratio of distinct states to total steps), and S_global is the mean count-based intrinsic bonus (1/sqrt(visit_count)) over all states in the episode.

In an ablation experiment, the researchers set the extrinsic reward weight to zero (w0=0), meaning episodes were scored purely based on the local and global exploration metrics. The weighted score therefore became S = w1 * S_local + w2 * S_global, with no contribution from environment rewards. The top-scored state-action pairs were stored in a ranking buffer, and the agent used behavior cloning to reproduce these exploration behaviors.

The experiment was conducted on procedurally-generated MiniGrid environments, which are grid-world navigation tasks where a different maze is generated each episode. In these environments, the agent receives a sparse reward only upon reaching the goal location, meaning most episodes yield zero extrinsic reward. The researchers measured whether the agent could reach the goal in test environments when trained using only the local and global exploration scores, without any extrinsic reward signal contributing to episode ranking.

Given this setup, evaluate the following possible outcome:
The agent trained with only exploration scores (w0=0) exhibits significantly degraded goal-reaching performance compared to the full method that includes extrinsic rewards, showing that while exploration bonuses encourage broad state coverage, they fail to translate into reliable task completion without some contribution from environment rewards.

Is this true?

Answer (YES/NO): NO